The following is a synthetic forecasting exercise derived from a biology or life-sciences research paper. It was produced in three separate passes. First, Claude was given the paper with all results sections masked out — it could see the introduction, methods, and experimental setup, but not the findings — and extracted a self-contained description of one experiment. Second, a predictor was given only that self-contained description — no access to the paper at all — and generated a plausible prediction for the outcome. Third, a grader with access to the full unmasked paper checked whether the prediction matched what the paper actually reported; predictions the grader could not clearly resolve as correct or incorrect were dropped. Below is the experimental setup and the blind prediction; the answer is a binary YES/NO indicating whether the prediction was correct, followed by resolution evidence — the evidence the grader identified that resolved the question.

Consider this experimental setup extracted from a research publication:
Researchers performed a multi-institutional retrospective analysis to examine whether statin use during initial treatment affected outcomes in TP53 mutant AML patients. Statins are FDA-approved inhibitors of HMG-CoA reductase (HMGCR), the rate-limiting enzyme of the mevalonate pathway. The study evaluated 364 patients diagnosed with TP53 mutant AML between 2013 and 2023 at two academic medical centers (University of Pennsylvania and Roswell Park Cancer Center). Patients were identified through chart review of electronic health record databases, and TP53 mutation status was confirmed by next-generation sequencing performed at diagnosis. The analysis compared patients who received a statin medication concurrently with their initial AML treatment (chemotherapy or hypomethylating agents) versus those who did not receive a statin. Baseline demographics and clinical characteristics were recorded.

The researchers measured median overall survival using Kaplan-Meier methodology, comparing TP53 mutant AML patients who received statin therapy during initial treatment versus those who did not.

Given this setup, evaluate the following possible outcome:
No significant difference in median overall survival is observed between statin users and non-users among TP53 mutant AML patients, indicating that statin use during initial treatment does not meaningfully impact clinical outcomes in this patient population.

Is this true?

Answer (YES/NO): NO